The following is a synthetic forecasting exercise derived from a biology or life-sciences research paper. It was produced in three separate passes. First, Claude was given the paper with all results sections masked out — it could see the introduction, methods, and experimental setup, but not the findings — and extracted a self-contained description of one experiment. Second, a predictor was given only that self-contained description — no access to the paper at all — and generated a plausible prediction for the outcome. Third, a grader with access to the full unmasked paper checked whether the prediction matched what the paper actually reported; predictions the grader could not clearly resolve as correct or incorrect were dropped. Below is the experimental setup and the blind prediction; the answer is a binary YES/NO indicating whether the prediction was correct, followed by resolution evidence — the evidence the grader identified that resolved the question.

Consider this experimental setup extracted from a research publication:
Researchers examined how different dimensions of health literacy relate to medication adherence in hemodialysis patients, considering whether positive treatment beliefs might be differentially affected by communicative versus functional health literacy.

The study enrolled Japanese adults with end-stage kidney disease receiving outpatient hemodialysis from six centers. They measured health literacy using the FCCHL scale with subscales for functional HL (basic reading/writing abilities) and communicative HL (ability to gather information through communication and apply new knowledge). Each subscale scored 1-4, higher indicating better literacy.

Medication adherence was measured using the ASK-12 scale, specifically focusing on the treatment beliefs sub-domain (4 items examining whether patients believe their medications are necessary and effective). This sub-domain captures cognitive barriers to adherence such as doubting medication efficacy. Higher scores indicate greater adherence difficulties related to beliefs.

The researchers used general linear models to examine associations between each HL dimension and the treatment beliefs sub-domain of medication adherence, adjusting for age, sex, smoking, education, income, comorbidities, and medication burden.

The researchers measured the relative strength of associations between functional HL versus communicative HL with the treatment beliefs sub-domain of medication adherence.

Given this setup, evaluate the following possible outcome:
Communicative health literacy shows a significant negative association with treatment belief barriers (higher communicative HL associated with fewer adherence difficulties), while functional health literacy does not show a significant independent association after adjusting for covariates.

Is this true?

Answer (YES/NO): NO